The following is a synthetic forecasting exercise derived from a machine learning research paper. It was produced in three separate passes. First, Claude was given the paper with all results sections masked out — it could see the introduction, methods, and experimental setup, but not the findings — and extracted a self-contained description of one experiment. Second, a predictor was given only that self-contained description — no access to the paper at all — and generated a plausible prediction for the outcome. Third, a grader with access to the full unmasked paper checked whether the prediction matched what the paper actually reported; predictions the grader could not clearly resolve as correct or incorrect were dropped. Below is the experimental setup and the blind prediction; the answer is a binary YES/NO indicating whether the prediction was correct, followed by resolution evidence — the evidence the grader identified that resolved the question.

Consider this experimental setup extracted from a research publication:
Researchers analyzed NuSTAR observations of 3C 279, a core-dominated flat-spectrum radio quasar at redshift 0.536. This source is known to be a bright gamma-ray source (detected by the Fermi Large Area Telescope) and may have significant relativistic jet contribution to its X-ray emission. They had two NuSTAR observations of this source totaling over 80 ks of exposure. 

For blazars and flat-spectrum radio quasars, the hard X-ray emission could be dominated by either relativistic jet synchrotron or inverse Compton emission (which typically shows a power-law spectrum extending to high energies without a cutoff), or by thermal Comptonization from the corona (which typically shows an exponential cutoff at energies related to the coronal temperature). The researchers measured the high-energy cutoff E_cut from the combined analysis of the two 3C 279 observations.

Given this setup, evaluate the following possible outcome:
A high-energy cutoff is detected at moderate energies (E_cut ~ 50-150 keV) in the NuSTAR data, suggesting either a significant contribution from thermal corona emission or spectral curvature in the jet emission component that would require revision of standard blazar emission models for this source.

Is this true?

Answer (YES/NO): NO